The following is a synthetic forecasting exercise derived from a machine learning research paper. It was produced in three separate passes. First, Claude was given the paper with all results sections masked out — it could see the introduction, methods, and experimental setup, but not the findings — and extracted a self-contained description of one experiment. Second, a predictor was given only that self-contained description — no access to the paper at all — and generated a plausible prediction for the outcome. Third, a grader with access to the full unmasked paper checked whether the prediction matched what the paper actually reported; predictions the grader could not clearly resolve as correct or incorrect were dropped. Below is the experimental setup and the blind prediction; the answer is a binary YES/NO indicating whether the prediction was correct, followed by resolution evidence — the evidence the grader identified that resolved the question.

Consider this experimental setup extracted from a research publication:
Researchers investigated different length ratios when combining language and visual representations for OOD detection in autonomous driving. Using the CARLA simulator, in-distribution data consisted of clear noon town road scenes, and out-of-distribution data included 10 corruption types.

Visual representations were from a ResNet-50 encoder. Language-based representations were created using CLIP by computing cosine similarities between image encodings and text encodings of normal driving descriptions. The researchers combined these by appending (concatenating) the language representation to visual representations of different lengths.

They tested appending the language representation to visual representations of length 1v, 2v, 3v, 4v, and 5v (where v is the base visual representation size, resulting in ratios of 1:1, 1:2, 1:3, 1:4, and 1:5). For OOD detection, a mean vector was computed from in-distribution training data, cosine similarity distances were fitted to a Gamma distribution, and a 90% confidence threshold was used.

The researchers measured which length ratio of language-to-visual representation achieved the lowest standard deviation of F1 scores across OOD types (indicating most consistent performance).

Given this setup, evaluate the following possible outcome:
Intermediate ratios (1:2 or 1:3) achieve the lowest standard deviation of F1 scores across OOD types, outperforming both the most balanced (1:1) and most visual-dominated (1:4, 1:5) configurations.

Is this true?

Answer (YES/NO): NO